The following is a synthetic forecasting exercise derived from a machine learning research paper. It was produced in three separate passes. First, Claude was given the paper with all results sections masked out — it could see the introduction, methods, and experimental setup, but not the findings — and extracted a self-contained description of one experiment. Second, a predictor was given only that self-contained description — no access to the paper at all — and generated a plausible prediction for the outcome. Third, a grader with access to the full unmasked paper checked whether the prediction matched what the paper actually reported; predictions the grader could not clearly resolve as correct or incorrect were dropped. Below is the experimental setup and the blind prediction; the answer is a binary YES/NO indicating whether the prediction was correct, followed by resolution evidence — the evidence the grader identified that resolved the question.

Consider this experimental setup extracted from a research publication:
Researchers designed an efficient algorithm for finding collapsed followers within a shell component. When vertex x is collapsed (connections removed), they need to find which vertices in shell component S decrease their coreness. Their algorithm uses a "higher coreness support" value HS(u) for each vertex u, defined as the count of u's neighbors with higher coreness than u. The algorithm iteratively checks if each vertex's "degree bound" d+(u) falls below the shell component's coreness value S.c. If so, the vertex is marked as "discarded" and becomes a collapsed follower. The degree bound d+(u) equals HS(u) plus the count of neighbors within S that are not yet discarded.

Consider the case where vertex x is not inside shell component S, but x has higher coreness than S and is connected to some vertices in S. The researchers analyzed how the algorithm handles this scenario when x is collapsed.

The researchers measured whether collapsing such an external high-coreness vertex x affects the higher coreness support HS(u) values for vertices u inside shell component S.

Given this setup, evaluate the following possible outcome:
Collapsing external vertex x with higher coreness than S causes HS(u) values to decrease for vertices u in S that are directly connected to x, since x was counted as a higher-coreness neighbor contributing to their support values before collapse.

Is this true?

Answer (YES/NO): YES